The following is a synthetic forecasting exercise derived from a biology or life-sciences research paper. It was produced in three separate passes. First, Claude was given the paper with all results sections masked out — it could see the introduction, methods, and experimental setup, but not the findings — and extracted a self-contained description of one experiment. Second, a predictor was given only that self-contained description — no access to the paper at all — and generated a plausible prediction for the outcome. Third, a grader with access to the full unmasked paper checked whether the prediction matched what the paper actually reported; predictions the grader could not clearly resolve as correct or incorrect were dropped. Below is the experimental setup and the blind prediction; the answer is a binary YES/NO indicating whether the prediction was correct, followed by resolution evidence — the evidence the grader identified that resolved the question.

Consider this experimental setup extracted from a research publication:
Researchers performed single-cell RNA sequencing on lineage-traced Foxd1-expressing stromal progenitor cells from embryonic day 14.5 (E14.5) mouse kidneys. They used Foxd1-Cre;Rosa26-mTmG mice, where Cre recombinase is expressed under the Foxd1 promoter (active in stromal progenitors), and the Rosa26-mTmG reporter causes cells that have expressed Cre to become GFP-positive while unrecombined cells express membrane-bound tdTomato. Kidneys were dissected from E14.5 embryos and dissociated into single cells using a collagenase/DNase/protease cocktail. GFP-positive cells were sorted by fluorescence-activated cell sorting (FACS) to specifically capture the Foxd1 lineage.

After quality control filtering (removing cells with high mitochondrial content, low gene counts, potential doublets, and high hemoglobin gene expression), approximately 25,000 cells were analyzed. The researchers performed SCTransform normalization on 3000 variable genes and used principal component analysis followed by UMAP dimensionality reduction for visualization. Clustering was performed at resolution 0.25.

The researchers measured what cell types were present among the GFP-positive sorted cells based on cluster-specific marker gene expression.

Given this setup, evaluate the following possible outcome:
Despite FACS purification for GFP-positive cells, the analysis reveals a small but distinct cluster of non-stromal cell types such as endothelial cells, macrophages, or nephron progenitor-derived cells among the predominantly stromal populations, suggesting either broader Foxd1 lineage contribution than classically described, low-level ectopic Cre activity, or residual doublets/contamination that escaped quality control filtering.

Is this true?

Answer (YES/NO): YES